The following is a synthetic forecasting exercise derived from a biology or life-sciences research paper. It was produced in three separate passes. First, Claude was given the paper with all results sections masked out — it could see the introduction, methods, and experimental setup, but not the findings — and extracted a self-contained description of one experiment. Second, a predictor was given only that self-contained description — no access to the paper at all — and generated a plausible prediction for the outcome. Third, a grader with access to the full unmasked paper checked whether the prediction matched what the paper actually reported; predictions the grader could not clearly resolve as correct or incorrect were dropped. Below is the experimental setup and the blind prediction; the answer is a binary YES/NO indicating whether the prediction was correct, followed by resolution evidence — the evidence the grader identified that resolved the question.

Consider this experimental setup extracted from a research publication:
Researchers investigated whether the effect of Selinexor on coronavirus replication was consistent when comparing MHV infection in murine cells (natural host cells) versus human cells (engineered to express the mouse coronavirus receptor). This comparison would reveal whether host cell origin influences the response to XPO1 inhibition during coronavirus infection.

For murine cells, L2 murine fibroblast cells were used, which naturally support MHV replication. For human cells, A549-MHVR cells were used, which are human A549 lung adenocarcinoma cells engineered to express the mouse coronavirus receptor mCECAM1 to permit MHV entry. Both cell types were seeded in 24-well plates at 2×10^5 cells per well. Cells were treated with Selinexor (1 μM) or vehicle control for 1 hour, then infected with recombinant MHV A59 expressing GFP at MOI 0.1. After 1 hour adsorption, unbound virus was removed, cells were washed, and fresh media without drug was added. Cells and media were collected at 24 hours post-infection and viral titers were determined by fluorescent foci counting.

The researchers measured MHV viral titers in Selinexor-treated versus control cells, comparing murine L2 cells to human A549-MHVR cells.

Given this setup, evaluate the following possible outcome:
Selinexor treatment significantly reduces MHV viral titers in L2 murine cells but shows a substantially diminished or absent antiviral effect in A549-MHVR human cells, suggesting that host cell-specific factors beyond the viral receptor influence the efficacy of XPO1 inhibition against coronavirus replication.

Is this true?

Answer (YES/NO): NO